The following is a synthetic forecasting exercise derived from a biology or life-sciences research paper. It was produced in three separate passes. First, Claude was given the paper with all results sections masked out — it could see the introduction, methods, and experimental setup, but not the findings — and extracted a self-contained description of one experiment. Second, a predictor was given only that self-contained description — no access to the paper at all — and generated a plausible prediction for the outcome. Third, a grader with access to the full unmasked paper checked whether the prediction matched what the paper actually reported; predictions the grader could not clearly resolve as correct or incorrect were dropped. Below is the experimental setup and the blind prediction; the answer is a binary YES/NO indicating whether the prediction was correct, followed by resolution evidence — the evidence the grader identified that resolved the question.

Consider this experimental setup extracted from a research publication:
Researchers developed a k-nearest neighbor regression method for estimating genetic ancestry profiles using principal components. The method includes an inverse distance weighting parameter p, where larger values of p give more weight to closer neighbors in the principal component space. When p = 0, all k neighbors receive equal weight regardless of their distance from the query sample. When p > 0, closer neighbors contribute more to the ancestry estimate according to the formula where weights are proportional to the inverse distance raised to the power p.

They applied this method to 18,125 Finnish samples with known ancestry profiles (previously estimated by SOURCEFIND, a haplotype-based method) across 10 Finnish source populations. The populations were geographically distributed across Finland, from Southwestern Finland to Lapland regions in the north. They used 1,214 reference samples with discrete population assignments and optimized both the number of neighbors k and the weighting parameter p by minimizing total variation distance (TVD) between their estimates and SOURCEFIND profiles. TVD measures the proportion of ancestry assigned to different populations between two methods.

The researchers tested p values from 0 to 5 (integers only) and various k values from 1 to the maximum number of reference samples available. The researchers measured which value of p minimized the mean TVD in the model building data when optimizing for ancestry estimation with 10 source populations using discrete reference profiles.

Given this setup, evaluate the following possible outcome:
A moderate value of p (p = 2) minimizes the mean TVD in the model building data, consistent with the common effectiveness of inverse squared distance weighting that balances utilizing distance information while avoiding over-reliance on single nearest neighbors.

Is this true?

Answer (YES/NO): NO